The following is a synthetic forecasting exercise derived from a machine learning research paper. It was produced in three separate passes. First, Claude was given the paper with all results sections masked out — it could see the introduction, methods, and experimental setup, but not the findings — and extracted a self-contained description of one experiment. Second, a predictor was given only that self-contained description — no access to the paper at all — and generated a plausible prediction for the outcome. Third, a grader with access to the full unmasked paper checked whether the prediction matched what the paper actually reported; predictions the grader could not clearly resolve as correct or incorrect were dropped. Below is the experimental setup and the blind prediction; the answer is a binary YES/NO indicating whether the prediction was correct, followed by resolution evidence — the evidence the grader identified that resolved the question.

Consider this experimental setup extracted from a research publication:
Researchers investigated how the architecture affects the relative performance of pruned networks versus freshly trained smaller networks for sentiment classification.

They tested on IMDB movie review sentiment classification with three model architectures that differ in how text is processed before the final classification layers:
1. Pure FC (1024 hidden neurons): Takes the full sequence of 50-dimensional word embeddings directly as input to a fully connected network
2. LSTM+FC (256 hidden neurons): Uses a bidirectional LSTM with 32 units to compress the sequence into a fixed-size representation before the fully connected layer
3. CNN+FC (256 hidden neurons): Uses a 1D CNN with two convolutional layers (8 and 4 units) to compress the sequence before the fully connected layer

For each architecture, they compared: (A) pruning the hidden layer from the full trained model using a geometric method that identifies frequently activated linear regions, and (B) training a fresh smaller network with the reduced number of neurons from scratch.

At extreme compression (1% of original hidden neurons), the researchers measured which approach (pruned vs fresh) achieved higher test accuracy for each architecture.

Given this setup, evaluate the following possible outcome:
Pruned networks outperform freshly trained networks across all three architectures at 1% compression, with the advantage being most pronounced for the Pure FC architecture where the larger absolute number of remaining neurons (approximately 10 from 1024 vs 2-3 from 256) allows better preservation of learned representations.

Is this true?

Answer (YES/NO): NO